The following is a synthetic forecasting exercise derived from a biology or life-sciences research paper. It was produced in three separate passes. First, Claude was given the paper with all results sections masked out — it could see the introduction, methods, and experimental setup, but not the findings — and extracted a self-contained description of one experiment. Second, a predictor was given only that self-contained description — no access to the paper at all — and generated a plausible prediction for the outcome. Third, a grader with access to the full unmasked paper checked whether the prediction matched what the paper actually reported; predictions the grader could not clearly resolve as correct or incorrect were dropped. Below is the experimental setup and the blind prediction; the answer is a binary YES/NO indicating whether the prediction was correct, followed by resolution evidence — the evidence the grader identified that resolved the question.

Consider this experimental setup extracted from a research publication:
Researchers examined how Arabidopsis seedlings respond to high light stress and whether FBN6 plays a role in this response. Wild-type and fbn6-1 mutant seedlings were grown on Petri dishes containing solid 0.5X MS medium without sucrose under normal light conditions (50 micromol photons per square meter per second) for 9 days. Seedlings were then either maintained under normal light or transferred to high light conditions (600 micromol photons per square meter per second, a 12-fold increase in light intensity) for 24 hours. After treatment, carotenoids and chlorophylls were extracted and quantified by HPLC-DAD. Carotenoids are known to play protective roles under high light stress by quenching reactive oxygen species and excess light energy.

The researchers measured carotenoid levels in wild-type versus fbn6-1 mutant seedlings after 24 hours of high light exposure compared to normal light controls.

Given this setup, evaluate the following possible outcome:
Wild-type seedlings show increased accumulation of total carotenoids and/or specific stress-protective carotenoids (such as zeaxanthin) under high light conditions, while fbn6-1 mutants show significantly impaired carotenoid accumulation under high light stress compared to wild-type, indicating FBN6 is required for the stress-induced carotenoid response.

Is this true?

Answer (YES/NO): YES